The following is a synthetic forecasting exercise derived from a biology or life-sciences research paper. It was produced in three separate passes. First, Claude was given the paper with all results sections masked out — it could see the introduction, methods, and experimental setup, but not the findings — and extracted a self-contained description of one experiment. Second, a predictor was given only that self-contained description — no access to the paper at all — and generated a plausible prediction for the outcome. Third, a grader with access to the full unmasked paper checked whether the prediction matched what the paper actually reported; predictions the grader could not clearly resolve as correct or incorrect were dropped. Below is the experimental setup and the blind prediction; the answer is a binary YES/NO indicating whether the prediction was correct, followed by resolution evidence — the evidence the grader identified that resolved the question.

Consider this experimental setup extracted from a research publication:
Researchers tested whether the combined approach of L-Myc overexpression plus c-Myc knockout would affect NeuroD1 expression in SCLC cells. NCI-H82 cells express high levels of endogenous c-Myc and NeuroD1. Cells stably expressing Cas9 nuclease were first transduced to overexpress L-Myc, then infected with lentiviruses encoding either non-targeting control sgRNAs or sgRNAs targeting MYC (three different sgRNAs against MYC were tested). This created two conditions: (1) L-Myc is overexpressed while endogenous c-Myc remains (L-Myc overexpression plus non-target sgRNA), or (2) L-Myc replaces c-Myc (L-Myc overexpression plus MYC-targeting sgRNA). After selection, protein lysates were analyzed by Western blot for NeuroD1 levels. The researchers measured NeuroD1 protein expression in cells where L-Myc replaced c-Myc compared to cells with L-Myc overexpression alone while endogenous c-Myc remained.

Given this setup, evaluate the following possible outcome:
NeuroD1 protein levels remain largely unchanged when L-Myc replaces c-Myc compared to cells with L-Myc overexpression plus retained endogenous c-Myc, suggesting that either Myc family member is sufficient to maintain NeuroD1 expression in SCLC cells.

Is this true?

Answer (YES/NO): NO